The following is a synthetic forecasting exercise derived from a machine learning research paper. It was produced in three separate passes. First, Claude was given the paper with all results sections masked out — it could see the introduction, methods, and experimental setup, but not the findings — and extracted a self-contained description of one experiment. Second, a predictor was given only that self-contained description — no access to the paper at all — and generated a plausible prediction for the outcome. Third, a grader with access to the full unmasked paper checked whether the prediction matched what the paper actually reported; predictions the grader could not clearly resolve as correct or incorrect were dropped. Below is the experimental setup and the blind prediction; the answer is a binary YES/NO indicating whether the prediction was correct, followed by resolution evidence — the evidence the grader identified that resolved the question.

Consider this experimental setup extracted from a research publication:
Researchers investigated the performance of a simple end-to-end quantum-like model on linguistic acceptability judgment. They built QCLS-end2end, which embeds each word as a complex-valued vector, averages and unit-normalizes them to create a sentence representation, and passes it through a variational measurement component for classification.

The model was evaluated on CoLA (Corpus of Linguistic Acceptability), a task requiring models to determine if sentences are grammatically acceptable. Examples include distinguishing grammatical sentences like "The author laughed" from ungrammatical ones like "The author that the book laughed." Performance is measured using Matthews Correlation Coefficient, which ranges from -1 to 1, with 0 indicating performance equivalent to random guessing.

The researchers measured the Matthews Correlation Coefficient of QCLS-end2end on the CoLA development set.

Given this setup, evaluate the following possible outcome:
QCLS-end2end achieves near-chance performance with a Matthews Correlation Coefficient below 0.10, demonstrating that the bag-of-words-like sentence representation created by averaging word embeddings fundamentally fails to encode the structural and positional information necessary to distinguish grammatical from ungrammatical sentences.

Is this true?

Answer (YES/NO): YES